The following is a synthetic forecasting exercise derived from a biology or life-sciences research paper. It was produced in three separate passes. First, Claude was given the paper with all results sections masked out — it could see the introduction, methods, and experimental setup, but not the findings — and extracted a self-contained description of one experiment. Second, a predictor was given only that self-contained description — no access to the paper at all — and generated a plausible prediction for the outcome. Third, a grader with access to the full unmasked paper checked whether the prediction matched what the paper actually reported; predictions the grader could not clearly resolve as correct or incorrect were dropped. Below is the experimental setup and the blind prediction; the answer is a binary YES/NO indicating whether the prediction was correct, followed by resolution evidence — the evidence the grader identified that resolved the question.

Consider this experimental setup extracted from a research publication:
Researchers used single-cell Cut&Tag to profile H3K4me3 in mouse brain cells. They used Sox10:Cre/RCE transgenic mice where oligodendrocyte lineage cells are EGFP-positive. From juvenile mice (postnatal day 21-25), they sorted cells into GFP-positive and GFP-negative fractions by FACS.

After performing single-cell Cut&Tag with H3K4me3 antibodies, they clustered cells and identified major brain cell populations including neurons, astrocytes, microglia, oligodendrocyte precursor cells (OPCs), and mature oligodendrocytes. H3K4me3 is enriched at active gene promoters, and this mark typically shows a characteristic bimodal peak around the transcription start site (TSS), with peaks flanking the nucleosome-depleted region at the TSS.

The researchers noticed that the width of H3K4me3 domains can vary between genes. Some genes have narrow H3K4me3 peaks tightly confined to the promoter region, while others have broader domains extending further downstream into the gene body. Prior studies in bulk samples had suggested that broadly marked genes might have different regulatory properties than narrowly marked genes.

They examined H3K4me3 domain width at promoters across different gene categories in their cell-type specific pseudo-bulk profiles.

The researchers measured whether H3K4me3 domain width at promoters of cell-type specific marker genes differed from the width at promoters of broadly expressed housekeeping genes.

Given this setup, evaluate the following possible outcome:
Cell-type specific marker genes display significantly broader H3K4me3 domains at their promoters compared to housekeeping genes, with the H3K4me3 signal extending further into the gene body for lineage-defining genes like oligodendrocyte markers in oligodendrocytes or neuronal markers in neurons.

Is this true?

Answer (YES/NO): YES